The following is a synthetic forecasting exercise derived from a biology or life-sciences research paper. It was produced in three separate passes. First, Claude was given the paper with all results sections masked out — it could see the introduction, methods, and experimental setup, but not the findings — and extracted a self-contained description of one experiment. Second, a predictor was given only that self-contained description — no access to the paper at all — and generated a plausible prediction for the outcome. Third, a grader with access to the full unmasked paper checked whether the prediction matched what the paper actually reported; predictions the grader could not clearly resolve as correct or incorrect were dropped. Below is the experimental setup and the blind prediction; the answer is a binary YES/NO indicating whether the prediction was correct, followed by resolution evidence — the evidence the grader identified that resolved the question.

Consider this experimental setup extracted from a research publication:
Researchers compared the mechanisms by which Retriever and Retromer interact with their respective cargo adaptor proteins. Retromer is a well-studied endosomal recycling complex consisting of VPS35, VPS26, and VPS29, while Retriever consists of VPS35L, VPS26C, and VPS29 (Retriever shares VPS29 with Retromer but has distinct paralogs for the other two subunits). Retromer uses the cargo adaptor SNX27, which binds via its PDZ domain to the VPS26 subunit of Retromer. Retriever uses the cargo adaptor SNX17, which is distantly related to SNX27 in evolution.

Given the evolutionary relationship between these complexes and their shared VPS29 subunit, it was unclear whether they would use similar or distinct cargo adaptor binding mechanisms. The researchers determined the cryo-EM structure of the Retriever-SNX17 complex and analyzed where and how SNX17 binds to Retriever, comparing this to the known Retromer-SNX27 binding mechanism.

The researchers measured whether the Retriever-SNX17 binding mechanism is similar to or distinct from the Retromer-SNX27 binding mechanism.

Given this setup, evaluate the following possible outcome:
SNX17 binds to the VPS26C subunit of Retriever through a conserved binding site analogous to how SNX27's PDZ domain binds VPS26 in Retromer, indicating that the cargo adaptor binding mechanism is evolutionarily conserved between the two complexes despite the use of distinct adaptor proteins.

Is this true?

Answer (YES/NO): NO